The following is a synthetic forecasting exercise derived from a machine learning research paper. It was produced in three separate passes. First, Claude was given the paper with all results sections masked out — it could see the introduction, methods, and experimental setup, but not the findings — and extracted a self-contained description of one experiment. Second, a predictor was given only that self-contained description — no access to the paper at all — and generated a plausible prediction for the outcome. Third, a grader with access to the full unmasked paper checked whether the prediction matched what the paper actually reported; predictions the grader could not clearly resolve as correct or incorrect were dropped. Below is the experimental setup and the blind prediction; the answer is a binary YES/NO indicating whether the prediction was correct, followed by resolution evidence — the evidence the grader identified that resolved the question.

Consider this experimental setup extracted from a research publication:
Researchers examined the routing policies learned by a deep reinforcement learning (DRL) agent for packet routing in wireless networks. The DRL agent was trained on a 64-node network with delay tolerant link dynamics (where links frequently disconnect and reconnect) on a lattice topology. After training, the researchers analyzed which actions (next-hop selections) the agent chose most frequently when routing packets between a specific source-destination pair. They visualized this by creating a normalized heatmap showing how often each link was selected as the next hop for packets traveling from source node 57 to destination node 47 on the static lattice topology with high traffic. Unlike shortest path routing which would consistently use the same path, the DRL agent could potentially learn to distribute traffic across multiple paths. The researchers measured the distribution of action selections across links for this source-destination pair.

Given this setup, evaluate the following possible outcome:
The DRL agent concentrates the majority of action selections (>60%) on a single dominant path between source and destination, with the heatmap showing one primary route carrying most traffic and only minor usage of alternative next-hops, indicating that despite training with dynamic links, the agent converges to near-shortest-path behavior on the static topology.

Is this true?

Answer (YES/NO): NO